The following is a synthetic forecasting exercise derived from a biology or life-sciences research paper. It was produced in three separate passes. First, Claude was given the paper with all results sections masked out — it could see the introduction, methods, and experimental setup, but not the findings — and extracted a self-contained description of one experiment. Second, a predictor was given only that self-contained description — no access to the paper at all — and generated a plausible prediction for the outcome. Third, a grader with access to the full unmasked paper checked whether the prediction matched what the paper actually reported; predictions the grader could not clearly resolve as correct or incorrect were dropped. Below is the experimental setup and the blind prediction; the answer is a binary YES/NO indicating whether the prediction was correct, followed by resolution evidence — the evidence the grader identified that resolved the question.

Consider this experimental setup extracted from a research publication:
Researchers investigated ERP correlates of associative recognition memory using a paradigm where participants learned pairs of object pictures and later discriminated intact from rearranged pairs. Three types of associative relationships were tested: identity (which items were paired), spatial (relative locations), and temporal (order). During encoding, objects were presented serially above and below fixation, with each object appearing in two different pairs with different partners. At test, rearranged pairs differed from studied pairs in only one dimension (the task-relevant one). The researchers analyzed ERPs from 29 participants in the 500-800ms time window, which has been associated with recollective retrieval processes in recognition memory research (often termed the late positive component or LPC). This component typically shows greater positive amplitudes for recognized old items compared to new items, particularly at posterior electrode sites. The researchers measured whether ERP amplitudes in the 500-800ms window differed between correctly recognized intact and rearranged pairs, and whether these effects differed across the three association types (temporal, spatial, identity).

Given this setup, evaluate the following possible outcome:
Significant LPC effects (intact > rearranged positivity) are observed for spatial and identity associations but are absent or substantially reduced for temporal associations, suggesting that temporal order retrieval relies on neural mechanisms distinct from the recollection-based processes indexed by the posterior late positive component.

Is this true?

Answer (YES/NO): NO